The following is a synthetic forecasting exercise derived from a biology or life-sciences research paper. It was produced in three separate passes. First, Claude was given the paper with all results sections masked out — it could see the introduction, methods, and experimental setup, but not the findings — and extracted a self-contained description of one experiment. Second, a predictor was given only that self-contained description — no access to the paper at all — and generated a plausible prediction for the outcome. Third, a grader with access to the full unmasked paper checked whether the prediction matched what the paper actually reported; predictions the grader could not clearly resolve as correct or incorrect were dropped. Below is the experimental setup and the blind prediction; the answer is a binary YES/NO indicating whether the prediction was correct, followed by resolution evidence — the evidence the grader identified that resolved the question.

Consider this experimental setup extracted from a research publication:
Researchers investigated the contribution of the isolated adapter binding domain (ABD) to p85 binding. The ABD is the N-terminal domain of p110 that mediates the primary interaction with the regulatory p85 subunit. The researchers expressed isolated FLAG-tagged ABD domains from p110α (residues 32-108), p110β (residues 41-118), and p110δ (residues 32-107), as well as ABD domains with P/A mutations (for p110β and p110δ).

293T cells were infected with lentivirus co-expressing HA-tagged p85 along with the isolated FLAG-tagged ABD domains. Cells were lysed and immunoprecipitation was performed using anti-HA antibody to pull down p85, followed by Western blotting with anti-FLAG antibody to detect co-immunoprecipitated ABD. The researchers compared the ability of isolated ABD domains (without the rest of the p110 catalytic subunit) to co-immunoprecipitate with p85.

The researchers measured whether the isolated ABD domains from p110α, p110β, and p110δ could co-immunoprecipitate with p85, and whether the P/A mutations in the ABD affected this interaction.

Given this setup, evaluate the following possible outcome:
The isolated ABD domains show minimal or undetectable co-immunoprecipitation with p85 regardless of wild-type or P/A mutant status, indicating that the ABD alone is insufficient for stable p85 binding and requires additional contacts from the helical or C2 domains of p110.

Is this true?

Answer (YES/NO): NO